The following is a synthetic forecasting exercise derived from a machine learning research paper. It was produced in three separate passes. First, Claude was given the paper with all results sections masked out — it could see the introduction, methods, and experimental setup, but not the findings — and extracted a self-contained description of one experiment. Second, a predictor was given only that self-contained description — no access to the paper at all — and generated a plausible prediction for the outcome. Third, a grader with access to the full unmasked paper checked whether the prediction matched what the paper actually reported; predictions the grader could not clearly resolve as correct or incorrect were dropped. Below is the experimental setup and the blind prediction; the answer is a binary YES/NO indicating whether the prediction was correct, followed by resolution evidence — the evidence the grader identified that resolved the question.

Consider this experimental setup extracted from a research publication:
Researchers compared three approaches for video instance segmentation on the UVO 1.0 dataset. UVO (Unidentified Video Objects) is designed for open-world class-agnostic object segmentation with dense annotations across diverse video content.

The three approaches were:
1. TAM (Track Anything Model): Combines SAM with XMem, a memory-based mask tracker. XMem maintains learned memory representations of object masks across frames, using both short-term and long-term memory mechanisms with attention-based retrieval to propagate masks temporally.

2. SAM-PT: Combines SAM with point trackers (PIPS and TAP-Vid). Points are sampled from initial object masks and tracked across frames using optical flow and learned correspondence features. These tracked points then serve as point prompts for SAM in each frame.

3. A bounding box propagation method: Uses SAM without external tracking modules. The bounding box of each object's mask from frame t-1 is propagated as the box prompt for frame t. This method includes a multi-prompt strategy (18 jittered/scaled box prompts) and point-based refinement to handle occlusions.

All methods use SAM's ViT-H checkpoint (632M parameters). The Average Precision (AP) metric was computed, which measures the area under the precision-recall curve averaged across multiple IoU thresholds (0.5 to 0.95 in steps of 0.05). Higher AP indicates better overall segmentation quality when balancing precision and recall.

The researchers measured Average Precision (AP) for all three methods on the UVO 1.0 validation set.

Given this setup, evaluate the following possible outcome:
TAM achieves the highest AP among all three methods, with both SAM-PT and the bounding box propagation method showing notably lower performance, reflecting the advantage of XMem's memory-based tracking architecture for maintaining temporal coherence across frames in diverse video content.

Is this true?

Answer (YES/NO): NO